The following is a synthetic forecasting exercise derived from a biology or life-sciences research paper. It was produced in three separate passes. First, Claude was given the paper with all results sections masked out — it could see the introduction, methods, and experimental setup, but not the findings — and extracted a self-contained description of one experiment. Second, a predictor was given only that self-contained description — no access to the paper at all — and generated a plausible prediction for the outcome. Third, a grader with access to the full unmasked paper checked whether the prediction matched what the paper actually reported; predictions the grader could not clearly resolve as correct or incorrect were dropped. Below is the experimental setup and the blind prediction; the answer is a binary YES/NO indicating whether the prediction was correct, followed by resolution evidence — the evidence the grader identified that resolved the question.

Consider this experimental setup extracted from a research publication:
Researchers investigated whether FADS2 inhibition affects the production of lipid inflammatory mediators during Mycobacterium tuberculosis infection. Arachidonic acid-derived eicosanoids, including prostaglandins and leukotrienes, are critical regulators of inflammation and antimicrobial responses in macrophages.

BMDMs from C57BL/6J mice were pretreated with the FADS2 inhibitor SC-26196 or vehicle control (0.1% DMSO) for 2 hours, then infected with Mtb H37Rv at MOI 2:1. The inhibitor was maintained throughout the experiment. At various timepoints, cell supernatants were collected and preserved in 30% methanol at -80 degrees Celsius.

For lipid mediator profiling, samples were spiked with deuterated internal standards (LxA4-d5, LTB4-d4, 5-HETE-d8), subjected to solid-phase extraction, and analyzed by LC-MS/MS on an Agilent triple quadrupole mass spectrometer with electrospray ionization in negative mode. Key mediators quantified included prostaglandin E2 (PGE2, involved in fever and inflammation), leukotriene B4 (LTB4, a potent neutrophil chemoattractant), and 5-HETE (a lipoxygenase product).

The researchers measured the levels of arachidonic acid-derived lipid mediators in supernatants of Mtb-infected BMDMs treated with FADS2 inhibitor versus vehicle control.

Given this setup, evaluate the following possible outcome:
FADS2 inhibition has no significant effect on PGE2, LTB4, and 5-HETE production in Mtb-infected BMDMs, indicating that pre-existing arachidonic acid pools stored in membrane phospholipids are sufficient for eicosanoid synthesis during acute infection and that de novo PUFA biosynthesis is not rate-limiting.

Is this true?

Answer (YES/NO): NO